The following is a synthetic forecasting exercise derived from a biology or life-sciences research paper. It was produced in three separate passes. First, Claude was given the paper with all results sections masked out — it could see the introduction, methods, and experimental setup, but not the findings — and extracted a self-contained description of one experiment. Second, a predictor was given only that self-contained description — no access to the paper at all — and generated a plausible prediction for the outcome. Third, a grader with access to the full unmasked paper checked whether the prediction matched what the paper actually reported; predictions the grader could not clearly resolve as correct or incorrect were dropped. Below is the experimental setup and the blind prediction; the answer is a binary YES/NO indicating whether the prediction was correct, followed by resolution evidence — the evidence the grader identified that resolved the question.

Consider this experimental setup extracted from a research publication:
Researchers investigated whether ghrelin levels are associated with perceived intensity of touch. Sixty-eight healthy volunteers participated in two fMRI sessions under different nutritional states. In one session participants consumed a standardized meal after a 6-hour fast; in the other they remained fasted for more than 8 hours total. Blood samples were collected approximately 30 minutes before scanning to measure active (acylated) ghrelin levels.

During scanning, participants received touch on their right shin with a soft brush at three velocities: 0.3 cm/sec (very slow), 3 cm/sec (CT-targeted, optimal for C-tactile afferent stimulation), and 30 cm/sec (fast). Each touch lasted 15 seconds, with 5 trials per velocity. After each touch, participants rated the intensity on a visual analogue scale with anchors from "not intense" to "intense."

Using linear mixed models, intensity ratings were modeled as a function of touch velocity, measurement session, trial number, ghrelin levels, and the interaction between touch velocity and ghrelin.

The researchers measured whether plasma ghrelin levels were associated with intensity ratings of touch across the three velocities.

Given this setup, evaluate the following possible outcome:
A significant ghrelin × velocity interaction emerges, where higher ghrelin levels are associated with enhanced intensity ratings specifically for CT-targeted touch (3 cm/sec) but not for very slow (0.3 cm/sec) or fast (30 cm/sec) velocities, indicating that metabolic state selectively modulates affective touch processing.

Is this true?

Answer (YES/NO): NO